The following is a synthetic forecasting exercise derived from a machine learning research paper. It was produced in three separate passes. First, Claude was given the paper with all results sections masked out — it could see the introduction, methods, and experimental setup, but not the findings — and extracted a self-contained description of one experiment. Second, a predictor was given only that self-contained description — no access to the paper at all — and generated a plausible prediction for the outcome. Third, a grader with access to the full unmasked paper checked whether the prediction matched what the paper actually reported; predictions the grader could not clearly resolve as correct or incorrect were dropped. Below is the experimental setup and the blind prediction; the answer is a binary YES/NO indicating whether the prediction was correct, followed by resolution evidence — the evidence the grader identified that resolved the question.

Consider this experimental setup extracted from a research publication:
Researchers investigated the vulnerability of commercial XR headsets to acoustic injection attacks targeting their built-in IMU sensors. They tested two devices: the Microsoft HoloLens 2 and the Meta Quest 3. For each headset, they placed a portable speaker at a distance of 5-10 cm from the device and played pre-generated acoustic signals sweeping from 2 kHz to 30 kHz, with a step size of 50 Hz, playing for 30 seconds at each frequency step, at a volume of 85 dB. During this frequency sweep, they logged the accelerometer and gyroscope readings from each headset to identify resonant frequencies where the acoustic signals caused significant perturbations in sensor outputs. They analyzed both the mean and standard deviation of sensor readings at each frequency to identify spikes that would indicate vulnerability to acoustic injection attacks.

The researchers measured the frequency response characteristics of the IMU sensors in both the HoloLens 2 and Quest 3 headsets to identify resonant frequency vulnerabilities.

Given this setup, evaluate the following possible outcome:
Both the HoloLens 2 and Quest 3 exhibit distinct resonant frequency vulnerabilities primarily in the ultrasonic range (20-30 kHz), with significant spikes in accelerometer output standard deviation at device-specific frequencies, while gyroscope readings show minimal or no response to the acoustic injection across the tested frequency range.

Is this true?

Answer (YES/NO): NO